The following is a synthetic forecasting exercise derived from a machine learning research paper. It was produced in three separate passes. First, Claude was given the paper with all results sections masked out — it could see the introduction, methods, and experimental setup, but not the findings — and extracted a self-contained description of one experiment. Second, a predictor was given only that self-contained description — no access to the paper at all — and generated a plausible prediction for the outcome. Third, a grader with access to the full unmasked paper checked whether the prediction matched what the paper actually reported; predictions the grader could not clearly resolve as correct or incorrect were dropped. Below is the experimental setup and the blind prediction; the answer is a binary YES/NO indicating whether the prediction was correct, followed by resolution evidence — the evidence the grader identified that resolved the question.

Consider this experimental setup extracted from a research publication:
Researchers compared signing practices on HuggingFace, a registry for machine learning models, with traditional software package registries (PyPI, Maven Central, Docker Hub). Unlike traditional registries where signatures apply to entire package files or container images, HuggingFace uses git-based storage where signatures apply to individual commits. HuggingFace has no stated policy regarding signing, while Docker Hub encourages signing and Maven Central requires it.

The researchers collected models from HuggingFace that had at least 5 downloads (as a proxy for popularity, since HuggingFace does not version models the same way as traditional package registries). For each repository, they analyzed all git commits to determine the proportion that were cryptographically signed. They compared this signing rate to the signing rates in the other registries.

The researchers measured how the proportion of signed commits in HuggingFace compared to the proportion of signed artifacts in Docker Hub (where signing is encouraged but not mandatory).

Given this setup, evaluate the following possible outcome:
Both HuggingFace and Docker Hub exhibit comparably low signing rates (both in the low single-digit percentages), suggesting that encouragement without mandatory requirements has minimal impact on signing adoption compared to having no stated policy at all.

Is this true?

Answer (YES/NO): NO